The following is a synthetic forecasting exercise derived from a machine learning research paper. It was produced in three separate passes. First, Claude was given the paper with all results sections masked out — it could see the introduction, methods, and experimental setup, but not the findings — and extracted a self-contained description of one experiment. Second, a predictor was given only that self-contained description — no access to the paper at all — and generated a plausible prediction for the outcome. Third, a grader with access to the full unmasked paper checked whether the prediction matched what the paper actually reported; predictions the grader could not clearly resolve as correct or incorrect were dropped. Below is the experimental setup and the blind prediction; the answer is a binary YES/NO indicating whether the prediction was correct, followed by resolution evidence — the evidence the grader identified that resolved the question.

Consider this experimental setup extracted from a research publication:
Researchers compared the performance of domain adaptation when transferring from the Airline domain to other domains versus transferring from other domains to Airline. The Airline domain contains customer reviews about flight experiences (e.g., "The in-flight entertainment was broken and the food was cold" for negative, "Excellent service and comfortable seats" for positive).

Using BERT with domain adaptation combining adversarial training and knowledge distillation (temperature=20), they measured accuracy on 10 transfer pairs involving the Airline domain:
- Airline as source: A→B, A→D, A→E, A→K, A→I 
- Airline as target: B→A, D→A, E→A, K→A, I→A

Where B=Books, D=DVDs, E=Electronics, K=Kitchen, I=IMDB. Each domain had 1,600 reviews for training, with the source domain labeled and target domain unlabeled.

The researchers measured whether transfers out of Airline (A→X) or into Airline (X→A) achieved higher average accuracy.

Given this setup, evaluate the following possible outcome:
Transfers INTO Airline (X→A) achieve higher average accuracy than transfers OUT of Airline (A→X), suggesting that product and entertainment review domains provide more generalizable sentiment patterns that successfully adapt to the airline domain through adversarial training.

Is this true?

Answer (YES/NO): YES